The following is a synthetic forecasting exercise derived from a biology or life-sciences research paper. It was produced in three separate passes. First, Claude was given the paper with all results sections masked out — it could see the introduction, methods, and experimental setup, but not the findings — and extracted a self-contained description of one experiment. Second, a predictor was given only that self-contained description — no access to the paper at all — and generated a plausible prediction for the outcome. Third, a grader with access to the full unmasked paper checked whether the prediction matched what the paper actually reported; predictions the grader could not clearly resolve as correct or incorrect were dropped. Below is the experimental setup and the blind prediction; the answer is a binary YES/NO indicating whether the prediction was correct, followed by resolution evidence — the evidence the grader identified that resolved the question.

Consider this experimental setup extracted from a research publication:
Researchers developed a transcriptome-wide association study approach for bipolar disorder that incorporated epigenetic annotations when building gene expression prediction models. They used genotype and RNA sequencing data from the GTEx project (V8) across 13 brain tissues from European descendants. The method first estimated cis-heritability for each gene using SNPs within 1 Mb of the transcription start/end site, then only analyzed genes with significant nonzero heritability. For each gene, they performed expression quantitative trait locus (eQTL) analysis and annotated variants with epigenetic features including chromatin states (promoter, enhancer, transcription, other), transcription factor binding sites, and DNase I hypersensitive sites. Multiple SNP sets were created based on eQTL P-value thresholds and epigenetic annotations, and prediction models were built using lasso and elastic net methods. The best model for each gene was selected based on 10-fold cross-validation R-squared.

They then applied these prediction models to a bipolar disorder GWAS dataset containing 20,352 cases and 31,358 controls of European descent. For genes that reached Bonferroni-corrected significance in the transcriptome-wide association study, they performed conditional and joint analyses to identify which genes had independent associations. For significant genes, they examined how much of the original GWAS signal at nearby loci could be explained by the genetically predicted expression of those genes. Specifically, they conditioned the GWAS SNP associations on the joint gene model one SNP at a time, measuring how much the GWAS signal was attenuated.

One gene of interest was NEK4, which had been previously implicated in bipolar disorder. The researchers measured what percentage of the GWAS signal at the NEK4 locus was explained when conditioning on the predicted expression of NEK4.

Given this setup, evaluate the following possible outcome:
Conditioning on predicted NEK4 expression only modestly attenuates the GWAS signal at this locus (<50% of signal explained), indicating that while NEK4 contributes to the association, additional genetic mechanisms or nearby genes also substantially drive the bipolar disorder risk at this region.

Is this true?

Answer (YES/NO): NO